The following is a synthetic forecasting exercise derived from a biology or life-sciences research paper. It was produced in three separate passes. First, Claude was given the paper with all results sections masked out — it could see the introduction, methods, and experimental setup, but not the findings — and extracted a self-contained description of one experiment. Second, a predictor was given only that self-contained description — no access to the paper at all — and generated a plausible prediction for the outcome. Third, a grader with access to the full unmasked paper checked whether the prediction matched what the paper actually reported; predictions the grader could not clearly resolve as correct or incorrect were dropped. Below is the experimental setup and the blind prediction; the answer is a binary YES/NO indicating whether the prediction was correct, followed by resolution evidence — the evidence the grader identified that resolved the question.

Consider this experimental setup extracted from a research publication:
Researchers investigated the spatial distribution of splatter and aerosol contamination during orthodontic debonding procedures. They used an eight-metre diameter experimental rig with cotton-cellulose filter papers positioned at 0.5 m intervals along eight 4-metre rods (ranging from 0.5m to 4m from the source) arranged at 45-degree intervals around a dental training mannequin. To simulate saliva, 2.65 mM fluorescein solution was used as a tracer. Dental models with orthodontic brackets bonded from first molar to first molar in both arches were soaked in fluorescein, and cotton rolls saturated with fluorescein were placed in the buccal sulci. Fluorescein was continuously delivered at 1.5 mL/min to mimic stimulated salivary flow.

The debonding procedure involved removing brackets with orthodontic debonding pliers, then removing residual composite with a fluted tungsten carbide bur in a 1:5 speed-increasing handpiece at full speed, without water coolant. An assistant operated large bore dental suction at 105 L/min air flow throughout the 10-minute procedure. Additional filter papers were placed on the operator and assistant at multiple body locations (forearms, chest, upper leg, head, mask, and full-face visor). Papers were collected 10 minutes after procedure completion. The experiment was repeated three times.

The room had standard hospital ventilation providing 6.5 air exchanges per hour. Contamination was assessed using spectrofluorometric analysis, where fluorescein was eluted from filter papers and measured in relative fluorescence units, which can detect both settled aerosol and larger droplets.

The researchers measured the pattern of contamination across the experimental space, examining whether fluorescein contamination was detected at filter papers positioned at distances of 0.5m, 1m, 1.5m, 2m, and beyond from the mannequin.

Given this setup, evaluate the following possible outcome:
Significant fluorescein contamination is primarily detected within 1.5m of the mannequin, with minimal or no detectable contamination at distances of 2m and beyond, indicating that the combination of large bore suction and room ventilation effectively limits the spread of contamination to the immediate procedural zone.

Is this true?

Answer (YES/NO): NO